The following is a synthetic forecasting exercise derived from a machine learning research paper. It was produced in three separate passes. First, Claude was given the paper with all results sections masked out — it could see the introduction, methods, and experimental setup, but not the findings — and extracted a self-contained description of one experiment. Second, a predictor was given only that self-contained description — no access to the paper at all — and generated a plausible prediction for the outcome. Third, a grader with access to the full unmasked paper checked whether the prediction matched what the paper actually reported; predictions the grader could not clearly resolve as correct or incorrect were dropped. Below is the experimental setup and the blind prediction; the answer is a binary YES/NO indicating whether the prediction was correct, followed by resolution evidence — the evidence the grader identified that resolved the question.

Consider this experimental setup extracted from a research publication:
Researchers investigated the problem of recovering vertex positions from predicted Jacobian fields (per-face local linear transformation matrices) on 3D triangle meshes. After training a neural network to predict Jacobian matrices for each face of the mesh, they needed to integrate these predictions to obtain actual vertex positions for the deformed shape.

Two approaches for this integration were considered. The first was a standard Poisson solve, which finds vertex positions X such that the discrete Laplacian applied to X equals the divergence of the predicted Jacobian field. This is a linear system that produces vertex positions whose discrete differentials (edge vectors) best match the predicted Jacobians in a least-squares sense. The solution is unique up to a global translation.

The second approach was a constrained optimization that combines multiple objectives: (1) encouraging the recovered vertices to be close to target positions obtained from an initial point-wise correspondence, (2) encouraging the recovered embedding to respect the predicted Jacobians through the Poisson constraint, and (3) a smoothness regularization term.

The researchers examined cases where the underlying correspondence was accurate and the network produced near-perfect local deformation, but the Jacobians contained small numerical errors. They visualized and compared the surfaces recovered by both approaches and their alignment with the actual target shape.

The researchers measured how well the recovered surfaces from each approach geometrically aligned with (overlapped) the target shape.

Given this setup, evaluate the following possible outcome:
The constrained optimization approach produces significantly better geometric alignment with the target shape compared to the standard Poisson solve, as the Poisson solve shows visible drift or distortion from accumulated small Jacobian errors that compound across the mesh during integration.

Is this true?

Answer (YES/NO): NO